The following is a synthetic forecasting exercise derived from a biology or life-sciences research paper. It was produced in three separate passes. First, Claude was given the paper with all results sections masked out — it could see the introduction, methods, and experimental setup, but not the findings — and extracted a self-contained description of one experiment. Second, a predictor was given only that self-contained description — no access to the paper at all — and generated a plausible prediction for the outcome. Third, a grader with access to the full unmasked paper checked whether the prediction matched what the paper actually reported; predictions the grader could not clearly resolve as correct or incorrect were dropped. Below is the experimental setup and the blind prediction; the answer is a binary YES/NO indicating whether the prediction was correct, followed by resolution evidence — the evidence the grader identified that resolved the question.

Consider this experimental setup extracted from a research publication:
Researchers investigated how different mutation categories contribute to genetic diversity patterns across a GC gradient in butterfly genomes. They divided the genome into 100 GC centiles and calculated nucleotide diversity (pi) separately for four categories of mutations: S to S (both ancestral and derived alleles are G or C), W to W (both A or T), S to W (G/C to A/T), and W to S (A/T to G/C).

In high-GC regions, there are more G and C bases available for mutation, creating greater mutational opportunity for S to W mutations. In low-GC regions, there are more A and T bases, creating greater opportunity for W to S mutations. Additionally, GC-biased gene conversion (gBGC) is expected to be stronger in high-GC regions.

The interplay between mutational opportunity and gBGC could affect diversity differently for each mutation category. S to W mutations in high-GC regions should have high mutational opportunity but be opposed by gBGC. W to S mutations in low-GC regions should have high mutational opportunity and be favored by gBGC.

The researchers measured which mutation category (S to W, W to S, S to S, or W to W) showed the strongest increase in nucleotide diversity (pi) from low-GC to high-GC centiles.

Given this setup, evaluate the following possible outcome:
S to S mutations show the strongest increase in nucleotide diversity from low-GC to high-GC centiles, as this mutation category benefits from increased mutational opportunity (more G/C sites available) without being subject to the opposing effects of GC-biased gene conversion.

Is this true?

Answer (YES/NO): NO